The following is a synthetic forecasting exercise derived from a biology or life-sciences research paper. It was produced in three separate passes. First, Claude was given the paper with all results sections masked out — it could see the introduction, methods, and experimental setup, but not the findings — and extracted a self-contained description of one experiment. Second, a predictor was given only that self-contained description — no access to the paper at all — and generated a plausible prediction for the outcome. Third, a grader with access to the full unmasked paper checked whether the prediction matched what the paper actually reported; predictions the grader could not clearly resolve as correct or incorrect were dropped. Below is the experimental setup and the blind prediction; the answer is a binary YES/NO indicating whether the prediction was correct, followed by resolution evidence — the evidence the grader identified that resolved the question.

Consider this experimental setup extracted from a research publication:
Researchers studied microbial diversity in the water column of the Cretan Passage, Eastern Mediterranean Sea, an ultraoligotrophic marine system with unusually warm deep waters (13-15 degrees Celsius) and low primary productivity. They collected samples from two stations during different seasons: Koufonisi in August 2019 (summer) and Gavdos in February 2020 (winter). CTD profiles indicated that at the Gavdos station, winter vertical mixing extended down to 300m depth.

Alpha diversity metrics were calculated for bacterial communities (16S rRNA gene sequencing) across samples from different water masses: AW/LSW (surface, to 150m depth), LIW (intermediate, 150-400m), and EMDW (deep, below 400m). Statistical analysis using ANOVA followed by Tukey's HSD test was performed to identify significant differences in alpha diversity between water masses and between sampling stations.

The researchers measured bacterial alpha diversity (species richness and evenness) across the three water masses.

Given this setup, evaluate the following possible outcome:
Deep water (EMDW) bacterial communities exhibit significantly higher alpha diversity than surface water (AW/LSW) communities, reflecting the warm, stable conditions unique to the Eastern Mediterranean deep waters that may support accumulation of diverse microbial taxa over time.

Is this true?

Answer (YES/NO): YES